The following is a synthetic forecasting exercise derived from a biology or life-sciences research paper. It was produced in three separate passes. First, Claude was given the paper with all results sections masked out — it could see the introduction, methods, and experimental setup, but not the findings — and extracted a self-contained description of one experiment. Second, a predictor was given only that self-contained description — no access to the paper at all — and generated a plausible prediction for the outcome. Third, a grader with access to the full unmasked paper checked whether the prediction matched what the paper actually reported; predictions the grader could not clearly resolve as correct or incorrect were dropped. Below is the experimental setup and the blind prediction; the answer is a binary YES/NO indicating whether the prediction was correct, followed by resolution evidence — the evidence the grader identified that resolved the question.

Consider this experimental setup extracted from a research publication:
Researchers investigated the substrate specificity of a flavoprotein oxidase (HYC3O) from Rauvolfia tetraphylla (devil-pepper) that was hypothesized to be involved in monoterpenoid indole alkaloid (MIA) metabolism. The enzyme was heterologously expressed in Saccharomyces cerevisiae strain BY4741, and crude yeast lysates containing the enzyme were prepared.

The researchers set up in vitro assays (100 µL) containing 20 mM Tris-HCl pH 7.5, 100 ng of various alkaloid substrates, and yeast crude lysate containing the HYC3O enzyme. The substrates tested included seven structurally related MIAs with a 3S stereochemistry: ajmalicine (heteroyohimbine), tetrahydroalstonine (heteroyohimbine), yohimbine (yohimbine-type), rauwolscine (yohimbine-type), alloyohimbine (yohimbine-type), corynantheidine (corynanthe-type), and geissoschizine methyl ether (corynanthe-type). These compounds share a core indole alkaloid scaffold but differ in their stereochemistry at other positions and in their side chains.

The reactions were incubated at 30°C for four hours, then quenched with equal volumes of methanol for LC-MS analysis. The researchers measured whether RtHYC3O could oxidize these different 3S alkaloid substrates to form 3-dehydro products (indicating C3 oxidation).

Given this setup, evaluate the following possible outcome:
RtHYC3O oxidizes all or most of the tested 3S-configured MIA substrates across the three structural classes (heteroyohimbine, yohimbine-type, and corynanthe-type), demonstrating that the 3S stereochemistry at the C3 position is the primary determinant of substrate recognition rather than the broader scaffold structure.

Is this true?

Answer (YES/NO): YES